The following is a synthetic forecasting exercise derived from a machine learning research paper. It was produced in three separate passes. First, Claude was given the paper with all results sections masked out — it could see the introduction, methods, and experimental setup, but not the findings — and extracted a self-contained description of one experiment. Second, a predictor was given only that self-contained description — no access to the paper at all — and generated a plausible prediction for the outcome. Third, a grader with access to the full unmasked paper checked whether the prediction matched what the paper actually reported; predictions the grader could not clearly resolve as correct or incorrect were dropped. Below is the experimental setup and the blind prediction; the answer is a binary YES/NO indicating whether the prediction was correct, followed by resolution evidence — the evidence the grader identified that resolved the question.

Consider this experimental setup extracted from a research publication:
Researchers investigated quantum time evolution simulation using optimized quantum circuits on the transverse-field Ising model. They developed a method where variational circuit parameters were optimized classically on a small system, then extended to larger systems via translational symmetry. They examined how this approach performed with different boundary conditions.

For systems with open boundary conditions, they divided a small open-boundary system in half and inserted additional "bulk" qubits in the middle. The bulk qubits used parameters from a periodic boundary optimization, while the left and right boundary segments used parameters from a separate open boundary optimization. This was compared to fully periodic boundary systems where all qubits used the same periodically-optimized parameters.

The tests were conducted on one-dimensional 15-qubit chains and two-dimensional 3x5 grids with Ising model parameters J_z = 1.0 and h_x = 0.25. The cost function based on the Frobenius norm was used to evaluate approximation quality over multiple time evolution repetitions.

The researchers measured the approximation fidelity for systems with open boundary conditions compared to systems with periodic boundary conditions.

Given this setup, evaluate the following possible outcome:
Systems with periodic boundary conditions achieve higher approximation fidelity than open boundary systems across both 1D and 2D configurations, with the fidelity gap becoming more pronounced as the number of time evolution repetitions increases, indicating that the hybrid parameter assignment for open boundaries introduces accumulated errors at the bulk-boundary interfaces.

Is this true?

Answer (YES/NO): NO